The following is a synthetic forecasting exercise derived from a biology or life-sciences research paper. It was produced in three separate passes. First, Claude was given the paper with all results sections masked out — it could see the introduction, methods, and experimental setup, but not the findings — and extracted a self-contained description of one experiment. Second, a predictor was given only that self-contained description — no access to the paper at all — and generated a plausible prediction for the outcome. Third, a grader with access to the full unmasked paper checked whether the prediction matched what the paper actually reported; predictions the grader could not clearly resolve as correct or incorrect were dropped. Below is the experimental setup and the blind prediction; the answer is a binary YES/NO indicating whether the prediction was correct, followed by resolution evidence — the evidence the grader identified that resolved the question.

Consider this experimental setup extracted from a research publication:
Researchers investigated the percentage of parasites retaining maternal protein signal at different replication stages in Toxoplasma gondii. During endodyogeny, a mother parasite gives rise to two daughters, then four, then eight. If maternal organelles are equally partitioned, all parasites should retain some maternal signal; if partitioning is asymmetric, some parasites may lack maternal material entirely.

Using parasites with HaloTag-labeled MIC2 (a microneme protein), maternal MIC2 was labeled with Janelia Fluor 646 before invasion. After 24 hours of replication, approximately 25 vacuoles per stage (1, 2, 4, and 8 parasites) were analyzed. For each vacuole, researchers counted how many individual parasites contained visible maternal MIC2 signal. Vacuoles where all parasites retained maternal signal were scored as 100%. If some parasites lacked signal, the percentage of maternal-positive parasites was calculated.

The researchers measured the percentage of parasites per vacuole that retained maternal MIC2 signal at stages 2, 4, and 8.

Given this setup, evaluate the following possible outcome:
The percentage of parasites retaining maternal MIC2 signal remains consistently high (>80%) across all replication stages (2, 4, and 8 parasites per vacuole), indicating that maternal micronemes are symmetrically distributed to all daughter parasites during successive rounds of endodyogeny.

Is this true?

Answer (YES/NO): YES